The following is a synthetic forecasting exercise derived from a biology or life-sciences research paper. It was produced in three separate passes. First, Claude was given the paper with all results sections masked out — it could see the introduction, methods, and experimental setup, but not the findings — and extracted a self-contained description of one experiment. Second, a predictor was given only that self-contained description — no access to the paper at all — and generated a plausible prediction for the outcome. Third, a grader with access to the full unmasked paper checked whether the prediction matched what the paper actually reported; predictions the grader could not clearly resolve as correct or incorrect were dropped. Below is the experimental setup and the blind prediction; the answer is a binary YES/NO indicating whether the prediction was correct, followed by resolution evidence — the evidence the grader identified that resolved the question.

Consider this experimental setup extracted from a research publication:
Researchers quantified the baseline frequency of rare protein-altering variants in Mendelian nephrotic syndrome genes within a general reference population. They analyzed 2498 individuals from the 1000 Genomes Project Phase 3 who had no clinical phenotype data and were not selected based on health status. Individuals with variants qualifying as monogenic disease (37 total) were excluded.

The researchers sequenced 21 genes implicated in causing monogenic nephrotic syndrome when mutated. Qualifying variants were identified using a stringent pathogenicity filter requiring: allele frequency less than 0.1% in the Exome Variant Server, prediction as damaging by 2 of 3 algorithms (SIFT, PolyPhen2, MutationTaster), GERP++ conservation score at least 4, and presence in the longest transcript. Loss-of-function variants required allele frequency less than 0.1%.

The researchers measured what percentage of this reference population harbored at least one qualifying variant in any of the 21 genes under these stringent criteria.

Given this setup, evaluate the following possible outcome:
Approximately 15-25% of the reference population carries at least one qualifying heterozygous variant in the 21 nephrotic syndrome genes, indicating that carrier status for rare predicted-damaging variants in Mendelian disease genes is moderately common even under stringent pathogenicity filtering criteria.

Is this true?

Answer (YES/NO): YES